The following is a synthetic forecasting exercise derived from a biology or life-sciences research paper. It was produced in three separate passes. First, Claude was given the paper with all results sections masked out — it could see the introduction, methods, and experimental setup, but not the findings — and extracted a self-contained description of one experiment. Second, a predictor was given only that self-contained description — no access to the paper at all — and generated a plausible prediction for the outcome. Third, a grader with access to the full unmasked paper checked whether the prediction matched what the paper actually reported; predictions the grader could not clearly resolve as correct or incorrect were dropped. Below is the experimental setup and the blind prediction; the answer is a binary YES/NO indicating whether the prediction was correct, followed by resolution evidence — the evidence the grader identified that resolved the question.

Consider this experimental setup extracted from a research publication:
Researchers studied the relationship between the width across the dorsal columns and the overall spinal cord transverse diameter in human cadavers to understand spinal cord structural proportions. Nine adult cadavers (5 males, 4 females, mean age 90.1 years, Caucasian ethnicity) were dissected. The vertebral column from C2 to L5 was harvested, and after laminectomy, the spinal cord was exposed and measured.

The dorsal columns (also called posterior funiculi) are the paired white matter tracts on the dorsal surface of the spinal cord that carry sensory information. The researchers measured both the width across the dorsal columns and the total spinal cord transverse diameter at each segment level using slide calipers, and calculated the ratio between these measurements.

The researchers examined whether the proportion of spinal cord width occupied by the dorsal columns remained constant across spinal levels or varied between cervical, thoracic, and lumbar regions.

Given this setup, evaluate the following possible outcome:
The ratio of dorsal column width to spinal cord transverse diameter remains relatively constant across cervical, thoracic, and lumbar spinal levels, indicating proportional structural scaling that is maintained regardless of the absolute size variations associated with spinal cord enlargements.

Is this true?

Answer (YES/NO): NO